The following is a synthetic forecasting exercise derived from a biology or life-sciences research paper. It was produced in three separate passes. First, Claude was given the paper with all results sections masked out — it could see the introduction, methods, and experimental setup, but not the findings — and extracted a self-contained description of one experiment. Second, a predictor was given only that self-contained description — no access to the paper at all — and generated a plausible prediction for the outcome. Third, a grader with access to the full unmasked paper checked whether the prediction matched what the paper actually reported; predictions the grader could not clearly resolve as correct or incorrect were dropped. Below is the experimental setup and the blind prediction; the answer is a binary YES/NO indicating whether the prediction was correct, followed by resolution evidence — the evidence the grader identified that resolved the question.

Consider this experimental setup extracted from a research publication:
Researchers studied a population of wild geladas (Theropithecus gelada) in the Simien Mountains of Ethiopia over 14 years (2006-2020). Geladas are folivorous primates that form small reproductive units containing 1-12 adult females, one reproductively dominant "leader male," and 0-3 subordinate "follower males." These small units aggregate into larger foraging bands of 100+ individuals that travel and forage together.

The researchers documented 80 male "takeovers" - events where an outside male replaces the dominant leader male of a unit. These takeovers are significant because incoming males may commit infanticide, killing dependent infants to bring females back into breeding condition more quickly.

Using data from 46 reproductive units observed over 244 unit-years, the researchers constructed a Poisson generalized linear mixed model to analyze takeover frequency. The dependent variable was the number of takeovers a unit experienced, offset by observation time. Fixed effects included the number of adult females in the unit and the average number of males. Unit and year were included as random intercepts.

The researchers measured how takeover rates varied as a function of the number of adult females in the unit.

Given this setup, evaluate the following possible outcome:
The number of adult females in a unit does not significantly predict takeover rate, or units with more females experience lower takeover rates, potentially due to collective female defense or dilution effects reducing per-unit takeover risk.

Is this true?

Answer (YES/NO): NO